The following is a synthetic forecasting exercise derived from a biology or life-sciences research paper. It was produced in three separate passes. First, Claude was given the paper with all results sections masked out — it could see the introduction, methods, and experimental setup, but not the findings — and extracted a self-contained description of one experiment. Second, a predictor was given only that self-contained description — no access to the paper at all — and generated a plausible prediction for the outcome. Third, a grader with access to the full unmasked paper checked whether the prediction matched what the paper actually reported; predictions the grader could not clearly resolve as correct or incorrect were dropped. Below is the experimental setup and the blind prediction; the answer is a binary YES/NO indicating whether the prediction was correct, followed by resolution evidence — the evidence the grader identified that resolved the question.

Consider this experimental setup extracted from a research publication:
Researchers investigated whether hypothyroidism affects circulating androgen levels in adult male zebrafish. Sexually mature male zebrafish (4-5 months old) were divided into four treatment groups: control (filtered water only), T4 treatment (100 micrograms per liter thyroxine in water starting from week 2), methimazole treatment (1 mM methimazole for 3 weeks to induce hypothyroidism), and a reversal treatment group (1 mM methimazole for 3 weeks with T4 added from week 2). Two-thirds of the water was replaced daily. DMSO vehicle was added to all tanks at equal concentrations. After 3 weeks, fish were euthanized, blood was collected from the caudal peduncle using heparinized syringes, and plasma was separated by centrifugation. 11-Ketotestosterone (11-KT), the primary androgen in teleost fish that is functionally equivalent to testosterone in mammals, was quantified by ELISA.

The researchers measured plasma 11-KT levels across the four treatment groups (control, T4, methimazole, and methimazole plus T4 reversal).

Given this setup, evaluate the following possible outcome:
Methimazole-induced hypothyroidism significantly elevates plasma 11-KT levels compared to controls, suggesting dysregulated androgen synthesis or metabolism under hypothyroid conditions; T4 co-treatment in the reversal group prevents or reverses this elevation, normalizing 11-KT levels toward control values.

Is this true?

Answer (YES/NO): NO